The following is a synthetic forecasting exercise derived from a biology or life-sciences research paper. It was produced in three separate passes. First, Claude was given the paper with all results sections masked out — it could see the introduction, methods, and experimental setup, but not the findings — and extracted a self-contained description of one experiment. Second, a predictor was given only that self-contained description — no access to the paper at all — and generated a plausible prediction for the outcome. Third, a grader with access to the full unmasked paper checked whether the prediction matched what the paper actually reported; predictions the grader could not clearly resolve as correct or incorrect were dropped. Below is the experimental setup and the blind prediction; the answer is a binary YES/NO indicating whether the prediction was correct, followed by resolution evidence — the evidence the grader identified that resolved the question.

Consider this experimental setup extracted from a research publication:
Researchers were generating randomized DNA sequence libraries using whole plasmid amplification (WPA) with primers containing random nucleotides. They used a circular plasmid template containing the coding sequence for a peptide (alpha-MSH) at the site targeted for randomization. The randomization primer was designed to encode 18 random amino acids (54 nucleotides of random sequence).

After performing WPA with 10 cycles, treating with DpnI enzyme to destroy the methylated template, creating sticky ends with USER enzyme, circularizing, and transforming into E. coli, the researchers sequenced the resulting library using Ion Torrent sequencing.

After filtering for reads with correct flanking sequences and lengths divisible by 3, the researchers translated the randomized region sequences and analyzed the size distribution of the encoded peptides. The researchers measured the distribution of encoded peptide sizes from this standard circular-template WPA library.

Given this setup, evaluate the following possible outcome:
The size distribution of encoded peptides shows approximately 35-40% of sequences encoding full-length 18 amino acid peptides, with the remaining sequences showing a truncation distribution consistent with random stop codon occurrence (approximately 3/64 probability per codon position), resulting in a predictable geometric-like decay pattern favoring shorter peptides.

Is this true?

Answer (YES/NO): NO